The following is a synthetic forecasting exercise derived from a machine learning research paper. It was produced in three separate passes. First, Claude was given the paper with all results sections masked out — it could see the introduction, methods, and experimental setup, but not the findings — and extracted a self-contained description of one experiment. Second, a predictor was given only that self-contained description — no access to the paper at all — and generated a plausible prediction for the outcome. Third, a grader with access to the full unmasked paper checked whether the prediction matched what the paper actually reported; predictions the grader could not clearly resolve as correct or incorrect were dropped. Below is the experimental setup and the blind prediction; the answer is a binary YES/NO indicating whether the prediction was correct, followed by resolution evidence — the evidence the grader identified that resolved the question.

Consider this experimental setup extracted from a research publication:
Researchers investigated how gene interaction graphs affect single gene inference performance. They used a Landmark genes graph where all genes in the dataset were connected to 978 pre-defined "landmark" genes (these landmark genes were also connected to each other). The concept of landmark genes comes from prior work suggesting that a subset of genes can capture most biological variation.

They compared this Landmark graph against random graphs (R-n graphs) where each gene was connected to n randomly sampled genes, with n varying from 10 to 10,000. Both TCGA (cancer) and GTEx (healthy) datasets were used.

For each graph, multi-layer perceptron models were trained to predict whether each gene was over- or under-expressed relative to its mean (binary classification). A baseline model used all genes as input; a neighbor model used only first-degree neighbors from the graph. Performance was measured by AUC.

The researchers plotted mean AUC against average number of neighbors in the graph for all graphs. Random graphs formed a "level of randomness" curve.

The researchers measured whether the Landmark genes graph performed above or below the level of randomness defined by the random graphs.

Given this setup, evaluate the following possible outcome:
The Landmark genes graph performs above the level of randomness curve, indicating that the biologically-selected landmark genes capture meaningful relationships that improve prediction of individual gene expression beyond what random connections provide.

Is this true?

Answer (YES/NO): YES